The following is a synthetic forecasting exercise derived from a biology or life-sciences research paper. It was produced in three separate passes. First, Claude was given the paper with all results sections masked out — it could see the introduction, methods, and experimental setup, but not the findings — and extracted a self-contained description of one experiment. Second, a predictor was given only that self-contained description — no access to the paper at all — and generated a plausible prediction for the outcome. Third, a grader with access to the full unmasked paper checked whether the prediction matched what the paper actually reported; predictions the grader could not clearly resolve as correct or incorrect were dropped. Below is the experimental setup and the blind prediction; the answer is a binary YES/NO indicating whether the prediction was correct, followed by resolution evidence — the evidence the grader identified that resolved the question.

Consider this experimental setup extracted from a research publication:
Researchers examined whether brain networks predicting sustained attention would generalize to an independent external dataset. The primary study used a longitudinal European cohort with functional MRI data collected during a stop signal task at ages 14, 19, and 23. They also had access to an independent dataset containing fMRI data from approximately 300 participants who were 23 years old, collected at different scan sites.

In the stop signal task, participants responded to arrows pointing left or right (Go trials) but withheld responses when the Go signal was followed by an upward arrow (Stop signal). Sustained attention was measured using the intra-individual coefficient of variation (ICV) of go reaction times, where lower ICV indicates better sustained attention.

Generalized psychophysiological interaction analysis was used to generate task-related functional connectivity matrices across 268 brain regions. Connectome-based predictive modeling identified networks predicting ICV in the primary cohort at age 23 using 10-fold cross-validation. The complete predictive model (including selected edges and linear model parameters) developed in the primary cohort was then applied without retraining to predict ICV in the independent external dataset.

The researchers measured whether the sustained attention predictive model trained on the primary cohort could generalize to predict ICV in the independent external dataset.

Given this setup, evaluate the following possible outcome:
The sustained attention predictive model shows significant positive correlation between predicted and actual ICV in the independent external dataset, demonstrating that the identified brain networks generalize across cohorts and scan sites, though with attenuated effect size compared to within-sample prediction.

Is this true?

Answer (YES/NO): NO